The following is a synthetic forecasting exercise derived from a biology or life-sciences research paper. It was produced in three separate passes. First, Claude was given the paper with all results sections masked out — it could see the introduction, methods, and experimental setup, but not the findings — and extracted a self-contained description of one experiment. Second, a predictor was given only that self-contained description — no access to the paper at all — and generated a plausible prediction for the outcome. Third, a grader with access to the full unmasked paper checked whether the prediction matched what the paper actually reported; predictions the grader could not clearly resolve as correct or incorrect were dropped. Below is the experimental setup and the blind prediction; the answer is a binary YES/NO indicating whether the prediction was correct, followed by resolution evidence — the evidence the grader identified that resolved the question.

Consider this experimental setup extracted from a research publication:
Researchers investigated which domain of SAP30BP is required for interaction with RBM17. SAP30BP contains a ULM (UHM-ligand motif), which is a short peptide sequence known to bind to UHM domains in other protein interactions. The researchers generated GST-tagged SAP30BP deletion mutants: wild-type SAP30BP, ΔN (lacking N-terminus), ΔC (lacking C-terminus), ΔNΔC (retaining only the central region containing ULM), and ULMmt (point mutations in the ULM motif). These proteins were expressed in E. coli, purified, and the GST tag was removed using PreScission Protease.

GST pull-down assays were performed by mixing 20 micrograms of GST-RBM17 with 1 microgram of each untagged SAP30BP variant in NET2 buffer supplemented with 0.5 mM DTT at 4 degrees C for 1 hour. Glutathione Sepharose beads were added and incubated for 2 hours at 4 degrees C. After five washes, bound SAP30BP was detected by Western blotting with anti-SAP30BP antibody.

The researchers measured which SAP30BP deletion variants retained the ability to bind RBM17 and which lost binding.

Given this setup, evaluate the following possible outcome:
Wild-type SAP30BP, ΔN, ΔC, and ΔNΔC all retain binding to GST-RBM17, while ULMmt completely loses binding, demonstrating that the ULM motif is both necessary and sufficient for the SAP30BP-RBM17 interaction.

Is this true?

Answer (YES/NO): NO